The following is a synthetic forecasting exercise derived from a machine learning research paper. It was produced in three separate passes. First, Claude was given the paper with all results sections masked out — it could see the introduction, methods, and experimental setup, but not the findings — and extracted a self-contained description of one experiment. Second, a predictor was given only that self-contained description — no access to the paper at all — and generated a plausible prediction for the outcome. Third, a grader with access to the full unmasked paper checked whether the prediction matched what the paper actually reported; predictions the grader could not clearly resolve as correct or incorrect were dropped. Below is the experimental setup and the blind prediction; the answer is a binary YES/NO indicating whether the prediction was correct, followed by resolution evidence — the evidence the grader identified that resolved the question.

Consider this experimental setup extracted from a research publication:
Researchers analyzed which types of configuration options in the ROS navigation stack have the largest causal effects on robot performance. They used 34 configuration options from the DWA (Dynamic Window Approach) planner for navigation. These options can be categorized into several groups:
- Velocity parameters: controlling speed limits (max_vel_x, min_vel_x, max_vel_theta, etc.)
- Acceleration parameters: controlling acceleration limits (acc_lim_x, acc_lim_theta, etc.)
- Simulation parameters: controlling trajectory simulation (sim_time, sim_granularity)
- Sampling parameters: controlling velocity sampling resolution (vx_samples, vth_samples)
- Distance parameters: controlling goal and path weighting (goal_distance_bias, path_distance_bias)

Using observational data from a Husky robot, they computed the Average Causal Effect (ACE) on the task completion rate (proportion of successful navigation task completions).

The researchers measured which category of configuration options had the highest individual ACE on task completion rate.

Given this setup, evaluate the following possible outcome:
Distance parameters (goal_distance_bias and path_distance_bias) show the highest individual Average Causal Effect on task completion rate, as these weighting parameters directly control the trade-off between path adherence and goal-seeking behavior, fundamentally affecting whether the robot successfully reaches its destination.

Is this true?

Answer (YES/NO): NO